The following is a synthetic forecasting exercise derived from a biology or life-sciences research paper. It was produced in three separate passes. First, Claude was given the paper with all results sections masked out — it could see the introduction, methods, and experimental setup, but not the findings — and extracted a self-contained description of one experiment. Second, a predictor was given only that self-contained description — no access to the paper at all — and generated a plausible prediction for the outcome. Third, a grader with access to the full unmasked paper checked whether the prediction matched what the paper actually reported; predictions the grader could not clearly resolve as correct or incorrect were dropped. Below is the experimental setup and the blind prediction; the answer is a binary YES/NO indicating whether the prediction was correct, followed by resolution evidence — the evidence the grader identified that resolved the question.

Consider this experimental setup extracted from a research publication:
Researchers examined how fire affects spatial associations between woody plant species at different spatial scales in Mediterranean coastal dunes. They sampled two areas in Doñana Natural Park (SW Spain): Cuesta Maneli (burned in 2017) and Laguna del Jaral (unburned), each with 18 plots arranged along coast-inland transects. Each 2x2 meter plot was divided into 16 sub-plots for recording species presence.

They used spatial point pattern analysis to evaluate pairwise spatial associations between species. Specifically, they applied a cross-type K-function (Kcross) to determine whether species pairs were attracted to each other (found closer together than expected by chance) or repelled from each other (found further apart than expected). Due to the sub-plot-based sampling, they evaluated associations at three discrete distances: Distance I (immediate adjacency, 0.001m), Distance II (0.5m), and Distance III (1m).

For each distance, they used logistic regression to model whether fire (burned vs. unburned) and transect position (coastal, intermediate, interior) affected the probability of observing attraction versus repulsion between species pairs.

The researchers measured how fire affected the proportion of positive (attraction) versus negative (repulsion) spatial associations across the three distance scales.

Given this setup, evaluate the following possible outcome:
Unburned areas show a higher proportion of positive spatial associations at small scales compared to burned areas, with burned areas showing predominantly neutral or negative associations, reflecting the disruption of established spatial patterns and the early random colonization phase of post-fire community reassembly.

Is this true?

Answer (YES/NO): NO